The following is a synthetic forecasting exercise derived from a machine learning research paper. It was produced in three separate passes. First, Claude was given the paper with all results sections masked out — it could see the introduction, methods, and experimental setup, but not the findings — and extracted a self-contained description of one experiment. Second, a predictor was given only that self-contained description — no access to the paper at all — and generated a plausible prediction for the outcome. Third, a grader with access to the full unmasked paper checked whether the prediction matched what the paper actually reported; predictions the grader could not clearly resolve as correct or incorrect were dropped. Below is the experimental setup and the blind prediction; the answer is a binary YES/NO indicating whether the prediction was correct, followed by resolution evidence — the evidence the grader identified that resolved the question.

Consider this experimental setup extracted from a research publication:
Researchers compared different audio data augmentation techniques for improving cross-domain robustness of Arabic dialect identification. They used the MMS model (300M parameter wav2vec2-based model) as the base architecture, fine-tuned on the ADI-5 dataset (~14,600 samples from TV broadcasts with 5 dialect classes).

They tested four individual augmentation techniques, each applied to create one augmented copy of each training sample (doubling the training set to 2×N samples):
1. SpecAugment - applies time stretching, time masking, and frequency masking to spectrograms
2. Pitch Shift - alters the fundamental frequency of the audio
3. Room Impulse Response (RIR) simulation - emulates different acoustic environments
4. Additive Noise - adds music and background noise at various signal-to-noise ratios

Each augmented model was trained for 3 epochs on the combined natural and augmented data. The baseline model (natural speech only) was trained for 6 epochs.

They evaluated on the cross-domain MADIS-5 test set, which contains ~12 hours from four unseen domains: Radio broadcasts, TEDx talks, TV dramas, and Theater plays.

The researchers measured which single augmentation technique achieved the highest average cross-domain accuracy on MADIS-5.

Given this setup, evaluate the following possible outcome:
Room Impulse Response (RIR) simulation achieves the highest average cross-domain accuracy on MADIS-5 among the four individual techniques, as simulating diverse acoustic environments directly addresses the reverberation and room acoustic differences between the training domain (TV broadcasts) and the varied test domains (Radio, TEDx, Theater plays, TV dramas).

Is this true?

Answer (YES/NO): NO